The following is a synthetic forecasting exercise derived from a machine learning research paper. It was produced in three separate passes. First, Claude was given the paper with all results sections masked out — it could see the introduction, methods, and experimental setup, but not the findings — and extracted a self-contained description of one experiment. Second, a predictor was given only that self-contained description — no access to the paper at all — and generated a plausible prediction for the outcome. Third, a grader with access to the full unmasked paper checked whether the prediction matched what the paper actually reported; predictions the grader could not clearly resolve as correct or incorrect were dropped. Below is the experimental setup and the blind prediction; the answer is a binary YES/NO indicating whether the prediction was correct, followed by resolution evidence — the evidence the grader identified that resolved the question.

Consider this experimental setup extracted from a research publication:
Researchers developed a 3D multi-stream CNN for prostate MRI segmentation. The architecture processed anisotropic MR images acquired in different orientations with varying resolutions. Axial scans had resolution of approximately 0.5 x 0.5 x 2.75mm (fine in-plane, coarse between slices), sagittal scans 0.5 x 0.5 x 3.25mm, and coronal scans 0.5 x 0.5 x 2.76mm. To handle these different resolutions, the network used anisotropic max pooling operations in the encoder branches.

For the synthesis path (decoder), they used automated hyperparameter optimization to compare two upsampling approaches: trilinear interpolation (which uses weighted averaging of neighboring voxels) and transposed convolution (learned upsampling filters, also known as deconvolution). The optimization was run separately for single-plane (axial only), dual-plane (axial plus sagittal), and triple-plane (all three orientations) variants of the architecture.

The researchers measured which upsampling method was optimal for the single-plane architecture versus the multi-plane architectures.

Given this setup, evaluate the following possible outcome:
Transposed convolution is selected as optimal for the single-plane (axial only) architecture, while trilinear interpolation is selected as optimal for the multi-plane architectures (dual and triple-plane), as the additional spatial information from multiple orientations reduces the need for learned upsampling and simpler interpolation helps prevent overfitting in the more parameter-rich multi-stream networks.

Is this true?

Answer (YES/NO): NO